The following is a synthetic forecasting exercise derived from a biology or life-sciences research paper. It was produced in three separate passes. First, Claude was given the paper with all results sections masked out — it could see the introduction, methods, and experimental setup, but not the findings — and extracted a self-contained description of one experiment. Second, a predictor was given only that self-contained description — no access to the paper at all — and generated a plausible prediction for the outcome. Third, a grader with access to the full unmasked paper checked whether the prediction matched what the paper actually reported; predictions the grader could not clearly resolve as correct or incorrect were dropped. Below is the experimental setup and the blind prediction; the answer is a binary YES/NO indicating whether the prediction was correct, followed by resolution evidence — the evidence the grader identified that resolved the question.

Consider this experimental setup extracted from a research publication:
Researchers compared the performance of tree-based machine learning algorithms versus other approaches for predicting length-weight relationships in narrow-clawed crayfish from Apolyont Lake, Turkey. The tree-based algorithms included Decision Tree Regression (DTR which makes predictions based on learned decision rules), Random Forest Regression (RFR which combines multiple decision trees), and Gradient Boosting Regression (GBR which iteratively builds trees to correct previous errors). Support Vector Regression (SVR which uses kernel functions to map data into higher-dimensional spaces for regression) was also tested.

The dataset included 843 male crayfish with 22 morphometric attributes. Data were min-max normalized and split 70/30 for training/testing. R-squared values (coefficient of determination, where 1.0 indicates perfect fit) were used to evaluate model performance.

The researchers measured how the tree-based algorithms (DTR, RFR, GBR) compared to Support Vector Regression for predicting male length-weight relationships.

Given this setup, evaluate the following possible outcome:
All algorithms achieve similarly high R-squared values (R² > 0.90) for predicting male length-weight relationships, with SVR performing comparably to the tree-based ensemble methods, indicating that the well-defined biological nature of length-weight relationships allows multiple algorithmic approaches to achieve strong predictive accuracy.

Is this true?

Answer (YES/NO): NO